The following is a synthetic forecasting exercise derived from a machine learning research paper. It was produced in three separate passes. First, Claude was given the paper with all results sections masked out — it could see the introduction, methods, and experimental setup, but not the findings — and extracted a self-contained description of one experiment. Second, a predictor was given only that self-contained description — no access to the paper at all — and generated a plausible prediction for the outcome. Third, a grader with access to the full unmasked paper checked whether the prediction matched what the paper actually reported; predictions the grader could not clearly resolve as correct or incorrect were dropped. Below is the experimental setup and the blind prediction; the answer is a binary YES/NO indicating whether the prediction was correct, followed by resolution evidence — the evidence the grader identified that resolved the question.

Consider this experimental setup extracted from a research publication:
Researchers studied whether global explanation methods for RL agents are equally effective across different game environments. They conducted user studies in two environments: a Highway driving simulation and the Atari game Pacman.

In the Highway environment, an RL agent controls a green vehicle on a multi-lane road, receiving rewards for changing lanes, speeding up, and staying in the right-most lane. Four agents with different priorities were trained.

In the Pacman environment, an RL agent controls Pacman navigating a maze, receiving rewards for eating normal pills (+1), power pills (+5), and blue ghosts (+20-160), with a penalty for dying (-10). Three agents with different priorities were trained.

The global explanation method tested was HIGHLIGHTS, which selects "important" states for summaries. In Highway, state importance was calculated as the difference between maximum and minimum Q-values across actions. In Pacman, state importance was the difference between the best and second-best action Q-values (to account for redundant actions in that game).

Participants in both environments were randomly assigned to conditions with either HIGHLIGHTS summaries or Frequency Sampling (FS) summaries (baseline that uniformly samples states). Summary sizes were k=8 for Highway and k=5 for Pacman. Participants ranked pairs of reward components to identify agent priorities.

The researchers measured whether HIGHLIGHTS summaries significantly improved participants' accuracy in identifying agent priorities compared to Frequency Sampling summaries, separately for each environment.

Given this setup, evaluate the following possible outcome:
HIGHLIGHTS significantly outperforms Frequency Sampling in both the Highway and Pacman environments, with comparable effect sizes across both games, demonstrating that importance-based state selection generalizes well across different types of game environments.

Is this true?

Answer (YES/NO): NO